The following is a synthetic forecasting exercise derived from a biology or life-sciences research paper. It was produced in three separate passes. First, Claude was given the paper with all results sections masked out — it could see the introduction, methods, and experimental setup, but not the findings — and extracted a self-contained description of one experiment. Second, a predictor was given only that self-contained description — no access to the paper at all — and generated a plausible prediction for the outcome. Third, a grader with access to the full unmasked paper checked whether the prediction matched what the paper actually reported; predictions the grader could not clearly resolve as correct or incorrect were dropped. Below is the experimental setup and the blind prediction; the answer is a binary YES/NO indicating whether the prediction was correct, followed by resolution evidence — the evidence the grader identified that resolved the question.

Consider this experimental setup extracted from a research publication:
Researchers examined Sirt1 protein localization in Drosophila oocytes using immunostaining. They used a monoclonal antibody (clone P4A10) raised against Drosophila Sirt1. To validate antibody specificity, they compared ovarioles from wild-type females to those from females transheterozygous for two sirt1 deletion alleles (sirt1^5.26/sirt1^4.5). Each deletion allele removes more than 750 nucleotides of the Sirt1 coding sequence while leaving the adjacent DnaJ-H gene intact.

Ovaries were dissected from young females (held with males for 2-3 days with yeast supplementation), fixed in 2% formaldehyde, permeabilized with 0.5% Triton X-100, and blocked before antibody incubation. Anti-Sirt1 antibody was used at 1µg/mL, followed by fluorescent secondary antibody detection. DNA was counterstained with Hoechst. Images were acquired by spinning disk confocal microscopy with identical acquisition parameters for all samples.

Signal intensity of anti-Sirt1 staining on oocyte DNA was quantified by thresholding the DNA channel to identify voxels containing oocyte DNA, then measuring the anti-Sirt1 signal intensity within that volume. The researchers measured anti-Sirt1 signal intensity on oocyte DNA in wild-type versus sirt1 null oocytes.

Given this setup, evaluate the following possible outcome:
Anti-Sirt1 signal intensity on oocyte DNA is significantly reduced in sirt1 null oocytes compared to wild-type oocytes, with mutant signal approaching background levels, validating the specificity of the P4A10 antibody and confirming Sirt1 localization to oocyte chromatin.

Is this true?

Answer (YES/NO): YES